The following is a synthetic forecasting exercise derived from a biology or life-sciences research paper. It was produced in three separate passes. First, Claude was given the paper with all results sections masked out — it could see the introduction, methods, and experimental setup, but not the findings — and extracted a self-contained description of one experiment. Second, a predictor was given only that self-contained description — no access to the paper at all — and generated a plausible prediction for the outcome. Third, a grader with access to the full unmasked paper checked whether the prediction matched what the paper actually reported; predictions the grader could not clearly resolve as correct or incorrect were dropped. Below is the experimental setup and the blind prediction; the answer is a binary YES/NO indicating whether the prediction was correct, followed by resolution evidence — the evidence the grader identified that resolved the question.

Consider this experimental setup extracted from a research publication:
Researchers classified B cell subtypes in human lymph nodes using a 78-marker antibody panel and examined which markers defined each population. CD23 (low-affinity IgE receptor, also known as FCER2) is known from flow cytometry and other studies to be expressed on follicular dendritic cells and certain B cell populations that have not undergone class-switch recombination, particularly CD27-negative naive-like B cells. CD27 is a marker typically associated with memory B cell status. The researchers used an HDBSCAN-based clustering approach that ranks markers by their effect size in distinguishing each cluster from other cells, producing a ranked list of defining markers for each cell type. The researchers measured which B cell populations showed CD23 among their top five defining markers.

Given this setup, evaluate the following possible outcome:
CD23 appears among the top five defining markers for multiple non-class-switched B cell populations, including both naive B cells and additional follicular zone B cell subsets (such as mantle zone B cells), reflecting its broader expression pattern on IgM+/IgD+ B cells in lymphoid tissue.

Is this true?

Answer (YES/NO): NO